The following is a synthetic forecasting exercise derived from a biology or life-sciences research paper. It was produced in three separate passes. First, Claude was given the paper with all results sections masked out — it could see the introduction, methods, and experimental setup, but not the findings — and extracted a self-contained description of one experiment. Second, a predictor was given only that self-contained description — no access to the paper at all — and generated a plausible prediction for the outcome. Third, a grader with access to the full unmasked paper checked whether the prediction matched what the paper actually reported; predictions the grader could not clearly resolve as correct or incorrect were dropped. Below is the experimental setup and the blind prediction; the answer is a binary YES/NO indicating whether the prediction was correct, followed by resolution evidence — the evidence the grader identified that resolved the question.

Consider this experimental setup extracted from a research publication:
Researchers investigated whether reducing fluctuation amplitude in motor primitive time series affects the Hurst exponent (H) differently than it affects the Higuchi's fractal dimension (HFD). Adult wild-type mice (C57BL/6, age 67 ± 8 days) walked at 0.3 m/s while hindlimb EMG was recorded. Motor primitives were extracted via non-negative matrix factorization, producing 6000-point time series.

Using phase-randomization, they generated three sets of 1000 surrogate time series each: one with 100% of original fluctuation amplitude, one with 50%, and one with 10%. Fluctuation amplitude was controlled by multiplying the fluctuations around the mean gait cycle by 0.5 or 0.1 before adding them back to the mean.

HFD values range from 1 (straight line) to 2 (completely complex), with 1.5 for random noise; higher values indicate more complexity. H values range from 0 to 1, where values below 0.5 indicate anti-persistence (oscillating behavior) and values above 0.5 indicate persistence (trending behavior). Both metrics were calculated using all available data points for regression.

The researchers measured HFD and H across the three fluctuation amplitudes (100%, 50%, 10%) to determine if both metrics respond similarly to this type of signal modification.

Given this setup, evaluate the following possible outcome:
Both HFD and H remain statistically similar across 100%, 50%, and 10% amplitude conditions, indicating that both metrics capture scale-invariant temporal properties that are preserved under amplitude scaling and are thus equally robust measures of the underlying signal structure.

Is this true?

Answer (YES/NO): NO